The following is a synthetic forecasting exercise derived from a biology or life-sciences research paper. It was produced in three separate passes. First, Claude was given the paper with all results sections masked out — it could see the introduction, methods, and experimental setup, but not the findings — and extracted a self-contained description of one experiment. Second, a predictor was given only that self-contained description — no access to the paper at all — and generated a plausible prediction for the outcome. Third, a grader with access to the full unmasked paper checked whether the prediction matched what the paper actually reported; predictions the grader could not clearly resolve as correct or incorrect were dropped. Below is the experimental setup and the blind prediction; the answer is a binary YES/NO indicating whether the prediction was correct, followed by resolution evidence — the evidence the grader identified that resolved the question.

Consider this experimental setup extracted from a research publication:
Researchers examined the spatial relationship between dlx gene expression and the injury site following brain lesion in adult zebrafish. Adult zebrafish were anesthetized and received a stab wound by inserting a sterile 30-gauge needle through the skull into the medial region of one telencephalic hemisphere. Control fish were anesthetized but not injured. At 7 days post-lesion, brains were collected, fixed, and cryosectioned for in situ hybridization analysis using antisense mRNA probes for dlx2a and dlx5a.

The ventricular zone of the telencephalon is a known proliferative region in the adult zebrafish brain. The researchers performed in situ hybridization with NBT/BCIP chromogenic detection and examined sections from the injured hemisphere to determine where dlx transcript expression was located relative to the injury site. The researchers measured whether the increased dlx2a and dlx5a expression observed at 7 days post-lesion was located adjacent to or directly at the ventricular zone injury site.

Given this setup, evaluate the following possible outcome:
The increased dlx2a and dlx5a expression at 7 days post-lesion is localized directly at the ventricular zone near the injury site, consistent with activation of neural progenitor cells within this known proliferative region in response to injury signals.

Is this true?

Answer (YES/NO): NO